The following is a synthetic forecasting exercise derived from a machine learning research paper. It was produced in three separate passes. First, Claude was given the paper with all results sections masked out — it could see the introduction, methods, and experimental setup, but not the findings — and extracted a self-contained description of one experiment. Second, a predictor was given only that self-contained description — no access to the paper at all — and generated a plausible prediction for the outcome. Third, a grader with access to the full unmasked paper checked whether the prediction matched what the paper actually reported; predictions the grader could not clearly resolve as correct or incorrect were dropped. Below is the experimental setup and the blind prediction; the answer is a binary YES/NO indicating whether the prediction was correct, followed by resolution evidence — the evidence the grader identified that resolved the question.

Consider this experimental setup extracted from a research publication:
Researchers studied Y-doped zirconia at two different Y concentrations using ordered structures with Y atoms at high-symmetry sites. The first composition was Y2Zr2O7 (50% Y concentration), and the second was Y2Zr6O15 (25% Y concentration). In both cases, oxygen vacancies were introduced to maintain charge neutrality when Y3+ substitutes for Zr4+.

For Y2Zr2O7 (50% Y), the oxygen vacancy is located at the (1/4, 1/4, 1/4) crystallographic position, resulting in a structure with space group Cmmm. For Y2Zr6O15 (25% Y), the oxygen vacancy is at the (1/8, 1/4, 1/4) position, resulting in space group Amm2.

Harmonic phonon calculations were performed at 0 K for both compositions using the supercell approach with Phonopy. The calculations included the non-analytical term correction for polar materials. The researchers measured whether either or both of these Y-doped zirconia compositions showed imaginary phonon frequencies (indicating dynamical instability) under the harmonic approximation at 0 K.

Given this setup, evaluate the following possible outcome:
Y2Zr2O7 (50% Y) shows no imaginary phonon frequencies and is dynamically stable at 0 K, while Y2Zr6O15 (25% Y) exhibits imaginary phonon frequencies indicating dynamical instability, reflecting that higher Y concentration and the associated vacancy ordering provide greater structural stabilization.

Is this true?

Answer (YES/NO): NO